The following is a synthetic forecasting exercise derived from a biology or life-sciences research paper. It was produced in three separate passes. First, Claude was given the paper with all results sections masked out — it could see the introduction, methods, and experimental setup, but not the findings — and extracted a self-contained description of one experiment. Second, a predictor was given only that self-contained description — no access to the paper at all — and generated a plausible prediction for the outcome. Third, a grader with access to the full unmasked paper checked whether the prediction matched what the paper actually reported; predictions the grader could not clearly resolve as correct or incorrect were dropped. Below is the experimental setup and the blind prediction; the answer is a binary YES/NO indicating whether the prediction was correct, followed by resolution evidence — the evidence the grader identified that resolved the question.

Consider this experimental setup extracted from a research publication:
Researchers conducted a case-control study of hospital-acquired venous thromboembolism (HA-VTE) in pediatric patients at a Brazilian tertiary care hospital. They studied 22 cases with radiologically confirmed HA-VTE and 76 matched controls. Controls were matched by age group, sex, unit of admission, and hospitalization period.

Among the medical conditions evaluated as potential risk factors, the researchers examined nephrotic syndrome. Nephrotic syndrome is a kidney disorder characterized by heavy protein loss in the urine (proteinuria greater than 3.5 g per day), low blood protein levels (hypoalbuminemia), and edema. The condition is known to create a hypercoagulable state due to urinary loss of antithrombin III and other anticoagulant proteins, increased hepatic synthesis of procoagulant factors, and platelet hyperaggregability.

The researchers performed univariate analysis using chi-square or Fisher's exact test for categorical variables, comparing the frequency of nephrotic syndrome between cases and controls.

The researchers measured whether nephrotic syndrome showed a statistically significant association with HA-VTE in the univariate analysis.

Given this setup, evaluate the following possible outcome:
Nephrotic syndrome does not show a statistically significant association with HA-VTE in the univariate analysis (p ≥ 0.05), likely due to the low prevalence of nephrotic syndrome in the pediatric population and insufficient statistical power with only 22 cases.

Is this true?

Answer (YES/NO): NO